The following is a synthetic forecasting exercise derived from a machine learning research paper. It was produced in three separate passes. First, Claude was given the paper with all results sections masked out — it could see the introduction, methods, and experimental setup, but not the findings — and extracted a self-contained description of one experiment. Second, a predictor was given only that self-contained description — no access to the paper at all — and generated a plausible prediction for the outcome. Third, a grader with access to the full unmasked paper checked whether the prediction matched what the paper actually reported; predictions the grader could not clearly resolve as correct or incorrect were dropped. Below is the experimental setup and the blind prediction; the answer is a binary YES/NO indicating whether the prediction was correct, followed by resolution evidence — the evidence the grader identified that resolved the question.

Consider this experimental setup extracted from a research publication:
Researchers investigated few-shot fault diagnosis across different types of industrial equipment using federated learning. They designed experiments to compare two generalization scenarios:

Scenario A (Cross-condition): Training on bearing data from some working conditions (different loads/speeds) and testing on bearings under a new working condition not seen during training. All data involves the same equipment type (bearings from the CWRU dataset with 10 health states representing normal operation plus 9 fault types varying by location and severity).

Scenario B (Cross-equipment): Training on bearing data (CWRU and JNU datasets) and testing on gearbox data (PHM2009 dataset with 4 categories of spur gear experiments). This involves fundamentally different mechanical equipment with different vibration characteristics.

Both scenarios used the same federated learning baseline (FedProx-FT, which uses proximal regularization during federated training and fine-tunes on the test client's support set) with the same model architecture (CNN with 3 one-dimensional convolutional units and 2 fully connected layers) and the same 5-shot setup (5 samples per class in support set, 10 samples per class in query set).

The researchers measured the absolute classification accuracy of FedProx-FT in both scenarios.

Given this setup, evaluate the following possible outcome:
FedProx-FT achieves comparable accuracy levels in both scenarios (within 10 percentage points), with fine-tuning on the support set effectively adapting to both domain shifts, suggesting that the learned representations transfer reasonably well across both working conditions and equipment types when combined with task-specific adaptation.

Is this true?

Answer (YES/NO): NO